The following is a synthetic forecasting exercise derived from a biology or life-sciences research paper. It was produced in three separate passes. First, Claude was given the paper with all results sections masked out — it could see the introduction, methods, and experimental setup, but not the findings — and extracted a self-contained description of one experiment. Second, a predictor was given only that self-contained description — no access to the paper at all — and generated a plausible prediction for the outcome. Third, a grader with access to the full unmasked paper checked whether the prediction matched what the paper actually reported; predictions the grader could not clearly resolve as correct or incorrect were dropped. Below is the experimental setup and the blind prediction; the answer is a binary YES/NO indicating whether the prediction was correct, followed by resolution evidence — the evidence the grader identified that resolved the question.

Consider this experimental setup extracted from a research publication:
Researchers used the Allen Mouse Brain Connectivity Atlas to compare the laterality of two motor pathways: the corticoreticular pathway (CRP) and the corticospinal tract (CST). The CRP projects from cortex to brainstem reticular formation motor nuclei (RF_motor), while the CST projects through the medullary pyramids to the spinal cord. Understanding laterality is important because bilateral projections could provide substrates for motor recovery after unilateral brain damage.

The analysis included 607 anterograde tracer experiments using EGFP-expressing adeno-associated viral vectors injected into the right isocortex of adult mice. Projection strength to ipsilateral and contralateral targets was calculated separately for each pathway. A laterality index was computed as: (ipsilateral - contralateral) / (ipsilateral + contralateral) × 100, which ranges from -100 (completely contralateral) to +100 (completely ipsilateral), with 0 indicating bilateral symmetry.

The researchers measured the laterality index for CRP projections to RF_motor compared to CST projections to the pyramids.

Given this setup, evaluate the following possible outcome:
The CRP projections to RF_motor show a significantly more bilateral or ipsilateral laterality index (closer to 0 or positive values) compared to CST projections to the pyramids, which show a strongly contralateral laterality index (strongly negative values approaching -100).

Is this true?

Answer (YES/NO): NO